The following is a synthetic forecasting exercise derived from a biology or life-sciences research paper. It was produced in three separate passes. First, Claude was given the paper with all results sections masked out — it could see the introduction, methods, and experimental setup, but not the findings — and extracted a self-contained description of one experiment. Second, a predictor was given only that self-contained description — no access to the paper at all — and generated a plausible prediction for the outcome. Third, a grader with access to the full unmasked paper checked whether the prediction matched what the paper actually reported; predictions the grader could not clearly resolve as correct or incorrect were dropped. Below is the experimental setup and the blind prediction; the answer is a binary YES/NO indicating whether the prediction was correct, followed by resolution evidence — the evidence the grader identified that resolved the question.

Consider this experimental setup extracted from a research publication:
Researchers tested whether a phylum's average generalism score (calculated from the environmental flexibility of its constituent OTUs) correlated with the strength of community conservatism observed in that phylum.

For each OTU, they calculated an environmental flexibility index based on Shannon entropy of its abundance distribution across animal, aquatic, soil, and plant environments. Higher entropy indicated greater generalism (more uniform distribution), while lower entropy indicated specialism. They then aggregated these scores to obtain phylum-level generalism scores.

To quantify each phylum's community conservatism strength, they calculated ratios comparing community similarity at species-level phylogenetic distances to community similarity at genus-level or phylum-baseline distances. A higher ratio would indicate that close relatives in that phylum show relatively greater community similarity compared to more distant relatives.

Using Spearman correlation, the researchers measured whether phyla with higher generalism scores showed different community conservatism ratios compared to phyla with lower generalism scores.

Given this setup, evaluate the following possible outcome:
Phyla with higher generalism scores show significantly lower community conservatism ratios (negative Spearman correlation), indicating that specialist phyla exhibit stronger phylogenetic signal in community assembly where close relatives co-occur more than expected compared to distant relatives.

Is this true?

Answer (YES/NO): NO